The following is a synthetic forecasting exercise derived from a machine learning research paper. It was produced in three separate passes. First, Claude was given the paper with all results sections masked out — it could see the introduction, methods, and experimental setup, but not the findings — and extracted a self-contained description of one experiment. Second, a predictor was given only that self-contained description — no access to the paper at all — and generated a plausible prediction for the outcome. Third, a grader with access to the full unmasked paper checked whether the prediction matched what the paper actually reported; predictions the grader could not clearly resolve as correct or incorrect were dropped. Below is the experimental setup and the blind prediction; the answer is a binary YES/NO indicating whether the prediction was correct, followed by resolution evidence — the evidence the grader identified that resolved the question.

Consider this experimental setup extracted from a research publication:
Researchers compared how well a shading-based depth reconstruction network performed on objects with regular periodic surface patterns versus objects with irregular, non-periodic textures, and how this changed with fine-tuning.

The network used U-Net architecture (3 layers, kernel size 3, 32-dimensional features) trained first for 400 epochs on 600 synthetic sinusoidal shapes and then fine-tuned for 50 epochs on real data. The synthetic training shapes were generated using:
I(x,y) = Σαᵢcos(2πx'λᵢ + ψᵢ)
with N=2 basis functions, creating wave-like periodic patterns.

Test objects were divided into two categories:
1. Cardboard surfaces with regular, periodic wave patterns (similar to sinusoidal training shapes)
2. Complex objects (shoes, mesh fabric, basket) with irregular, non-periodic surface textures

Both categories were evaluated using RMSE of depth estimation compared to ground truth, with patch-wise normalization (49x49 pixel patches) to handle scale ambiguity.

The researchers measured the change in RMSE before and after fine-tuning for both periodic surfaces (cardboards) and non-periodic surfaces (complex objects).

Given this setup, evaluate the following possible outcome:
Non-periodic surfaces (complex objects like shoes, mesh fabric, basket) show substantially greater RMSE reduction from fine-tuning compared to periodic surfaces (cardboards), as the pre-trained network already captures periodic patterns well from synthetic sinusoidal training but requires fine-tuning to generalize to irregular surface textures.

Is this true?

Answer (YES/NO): YES